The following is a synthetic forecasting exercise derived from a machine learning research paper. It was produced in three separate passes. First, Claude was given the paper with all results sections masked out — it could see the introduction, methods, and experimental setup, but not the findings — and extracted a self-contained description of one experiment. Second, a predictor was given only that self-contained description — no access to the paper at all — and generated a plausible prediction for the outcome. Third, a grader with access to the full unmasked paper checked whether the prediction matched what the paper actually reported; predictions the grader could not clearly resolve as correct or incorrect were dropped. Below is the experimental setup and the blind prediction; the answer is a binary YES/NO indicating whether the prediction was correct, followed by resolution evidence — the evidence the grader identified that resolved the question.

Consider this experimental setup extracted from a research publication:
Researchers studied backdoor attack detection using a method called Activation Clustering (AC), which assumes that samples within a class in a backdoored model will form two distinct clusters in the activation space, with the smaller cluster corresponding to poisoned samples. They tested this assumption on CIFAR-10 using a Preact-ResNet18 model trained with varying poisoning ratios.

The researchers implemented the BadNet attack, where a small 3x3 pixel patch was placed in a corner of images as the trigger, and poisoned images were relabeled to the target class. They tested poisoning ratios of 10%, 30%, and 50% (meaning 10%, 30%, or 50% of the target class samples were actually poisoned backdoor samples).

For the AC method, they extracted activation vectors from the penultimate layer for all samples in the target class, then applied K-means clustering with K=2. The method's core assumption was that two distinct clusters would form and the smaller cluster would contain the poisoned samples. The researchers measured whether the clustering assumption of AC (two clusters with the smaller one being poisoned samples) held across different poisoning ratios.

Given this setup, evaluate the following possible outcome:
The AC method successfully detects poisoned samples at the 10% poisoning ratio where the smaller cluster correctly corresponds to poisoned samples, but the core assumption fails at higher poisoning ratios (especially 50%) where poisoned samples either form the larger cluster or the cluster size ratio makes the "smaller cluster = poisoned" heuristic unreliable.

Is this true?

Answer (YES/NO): NO